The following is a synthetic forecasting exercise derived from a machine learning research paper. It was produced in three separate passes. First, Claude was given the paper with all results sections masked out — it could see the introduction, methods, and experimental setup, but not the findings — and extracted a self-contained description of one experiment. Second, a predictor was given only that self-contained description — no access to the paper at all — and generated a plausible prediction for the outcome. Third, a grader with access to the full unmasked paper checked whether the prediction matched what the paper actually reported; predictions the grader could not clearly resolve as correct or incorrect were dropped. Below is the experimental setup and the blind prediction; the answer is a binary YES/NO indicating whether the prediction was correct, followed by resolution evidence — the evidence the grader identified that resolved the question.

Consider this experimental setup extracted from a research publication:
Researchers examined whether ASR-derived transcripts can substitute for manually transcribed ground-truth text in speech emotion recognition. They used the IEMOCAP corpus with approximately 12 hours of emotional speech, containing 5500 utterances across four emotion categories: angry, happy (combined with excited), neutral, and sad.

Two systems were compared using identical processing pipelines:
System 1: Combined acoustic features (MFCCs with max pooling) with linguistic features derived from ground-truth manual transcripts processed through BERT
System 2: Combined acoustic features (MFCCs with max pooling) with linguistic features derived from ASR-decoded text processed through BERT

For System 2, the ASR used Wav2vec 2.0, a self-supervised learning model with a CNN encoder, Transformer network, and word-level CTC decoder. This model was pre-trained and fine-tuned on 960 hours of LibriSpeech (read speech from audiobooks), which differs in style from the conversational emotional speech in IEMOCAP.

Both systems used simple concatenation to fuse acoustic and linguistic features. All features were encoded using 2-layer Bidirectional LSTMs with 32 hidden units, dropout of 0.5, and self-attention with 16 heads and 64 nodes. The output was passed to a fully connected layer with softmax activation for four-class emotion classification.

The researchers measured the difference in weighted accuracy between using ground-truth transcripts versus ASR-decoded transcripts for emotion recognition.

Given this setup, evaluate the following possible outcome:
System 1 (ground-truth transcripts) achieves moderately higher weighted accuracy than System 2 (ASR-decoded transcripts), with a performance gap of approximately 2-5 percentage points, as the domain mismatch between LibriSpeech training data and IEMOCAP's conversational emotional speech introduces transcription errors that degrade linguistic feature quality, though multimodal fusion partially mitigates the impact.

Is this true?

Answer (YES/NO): YES